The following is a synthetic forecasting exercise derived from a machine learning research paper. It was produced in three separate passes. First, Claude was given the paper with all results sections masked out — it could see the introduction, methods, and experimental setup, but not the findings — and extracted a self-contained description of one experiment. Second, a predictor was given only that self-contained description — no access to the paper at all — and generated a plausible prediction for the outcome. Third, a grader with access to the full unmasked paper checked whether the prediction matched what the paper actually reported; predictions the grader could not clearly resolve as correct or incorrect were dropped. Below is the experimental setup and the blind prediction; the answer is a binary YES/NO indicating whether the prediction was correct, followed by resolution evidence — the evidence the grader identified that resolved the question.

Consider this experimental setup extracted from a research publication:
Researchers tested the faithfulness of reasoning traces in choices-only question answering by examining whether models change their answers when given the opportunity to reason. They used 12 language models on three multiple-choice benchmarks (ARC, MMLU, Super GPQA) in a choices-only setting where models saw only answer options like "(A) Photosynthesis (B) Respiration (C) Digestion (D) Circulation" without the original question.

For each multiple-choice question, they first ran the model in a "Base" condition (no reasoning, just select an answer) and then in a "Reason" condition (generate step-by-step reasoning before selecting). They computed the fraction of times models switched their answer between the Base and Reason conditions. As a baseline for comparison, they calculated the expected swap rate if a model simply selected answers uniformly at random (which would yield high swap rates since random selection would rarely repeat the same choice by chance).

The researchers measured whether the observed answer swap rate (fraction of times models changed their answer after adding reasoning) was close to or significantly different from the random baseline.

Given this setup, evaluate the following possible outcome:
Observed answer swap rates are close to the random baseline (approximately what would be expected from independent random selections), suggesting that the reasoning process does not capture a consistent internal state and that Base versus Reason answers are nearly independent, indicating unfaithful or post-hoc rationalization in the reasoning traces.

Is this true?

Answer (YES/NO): NO